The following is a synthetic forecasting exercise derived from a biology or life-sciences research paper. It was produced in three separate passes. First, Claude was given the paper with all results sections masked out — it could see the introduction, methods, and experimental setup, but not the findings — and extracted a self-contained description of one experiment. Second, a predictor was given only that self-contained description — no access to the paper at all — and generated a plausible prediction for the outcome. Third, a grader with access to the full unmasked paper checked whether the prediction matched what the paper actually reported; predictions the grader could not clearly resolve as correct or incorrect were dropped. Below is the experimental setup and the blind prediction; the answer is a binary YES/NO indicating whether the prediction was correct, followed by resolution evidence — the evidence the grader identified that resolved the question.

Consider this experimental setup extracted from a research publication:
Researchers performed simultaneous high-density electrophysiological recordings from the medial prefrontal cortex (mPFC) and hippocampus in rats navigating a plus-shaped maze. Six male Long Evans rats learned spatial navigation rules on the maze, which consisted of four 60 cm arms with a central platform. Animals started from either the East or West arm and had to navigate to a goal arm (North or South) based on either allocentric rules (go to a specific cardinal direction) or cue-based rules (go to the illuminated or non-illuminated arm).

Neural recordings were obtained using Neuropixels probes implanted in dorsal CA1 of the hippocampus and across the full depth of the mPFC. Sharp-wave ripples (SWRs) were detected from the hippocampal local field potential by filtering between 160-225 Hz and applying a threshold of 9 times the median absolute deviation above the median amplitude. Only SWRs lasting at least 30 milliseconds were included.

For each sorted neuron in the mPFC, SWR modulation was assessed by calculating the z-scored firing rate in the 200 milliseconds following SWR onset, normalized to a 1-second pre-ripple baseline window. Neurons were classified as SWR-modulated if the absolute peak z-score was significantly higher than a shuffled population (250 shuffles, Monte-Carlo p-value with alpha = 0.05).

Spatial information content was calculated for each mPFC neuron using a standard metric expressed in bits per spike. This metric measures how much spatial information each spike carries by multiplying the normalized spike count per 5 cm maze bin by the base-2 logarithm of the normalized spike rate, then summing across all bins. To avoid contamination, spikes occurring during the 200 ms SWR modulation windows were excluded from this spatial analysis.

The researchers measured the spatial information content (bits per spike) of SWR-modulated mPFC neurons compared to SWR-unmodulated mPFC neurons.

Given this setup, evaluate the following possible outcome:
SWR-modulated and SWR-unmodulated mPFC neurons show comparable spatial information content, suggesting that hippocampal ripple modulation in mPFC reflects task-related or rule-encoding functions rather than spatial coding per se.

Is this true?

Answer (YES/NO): NO